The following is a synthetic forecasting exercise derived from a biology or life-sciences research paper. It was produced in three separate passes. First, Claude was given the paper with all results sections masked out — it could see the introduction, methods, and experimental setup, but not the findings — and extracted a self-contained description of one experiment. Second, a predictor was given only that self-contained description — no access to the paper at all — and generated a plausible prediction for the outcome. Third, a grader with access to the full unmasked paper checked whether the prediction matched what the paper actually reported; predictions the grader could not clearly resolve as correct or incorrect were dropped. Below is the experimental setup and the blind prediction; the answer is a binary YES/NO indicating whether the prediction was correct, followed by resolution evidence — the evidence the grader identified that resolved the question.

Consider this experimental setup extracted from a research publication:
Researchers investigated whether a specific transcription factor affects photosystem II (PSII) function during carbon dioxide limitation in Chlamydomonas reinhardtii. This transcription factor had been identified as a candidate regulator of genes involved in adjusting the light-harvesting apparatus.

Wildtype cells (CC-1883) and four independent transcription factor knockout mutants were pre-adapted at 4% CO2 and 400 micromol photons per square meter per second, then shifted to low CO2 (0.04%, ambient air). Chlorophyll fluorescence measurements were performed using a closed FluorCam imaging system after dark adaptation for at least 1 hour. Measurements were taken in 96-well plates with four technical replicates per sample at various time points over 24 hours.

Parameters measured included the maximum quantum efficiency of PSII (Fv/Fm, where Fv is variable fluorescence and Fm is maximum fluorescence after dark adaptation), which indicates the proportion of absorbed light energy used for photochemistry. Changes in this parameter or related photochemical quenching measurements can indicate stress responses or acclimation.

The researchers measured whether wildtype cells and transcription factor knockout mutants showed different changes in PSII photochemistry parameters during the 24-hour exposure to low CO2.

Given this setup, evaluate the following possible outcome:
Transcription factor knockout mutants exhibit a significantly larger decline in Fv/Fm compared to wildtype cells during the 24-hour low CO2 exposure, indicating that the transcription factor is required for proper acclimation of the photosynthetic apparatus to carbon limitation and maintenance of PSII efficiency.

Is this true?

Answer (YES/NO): YES